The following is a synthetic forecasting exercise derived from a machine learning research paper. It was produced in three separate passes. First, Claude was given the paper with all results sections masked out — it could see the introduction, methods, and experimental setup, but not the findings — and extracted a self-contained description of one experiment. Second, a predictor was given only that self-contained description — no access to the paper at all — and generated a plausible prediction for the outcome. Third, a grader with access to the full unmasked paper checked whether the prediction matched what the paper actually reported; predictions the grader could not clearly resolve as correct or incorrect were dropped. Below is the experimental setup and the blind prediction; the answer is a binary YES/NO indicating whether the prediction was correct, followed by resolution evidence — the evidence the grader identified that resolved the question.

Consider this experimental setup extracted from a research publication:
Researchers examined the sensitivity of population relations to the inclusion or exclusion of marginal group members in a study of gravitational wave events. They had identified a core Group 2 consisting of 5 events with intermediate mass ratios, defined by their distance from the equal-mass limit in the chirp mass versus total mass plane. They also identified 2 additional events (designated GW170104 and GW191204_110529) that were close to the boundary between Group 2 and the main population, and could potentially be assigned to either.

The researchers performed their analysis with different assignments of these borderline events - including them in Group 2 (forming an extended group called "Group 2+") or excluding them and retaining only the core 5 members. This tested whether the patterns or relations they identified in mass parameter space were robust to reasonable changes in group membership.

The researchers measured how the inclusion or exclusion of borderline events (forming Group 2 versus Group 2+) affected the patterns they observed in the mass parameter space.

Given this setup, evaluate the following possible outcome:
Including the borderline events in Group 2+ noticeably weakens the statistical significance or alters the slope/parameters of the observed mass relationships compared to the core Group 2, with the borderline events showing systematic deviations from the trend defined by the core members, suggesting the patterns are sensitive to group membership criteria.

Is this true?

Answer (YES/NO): NO